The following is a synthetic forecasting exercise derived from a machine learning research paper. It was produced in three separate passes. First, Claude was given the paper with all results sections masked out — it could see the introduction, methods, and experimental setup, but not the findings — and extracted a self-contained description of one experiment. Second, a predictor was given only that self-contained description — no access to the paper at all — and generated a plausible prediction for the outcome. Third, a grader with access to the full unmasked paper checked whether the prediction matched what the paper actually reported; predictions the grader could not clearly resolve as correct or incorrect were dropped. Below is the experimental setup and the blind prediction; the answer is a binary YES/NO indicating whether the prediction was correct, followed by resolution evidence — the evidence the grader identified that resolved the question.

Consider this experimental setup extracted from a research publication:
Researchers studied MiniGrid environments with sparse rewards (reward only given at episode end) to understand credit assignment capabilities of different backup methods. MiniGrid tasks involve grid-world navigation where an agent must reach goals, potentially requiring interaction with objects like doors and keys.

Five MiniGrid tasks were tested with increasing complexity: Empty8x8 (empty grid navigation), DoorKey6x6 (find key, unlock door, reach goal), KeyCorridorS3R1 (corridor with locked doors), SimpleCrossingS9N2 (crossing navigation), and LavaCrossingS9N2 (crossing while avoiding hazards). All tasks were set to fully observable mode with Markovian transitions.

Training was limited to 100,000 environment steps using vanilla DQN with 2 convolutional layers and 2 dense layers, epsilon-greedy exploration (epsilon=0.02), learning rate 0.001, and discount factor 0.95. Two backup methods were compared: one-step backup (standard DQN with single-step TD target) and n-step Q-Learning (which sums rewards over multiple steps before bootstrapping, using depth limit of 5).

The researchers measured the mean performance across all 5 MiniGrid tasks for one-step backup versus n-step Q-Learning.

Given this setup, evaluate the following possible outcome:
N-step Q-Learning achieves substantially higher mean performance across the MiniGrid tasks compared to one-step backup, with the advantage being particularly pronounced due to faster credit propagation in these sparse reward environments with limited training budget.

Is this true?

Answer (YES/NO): NO